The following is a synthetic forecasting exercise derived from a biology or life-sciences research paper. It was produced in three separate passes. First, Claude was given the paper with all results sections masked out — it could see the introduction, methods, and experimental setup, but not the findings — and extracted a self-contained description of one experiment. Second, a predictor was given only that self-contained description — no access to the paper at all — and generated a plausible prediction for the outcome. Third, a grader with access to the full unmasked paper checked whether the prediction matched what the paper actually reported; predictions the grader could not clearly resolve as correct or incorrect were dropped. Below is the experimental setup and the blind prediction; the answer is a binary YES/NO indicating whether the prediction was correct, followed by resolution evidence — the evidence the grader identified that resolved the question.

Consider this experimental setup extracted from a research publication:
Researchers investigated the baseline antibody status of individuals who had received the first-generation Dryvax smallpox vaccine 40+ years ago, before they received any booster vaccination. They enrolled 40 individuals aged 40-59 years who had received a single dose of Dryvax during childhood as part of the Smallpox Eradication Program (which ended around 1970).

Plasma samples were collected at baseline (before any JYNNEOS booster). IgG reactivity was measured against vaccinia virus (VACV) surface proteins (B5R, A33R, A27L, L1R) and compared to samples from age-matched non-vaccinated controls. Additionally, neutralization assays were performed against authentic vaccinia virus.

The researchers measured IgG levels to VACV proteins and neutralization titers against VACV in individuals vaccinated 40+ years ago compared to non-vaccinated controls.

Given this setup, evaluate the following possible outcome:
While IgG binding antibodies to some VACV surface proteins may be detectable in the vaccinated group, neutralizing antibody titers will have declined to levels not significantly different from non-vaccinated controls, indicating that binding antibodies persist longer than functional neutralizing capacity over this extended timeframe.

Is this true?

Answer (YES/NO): NO